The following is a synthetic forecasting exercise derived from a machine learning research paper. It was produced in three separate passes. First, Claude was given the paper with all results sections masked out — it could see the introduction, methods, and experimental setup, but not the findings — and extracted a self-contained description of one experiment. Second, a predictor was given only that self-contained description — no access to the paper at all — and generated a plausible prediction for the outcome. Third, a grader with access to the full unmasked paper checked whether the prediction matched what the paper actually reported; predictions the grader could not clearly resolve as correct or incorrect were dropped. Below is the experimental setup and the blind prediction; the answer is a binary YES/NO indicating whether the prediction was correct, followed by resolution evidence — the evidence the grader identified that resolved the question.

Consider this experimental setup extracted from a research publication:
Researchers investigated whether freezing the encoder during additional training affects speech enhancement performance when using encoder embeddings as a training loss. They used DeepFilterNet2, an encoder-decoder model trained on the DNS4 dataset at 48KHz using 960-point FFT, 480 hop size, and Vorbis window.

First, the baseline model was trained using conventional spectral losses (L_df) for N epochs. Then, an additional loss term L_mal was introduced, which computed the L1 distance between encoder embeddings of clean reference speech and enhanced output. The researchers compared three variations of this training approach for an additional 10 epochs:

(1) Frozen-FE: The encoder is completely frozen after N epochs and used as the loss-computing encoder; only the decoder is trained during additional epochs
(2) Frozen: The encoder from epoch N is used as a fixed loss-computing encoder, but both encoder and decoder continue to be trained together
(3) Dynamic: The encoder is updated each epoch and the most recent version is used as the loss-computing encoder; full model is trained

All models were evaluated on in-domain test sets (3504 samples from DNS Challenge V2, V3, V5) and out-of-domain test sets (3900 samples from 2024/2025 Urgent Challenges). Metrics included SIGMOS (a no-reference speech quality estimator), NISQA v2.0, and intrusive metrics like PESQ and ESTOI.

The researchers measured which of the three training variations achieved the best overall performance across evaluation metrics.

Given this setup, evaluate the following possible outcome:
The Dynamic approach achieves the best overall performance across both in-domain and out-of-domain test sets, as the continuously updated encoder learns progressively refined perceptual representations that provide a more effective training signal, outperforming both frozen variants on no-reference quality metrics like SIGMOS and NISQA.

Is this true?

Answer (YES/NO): NO